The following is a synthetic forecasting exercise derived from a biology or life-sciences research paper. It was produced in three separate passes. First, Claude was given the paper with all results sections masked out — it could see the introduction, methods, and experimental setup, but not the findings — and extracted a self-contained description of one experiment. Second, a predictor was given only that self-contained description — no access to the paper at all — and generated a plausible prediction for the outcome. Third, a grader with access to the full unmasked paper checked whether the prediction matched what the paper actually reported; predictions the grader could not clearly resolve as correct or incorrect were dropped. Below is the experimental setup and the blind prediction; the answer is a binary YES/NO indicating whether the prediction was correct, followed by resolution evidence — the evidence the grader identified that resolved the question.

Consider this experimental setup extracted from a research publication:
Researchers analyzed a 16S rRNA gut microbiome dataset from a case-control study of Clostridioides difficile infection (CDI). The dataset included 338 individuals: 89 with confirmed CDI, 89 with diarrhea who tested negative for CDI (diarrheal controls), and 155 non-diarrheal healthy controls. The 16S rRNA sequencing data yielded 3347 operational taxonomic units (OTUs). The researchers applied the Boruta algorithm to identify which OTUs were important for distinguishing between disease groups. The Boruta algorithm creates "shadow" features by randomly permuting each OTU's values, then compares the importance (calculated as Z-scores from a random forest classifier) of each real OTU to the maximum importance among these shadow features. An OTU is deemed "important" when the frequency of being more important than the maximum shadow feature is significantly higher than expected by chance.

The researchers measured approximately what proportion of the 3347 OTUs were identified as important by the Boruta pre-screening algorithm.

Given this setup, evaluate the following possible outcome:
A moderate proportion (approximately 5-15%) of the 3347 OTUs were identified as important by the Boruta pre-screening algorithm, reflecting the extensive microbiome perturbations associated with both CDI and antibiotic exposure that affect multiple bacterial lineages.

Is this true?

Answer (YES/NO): NO